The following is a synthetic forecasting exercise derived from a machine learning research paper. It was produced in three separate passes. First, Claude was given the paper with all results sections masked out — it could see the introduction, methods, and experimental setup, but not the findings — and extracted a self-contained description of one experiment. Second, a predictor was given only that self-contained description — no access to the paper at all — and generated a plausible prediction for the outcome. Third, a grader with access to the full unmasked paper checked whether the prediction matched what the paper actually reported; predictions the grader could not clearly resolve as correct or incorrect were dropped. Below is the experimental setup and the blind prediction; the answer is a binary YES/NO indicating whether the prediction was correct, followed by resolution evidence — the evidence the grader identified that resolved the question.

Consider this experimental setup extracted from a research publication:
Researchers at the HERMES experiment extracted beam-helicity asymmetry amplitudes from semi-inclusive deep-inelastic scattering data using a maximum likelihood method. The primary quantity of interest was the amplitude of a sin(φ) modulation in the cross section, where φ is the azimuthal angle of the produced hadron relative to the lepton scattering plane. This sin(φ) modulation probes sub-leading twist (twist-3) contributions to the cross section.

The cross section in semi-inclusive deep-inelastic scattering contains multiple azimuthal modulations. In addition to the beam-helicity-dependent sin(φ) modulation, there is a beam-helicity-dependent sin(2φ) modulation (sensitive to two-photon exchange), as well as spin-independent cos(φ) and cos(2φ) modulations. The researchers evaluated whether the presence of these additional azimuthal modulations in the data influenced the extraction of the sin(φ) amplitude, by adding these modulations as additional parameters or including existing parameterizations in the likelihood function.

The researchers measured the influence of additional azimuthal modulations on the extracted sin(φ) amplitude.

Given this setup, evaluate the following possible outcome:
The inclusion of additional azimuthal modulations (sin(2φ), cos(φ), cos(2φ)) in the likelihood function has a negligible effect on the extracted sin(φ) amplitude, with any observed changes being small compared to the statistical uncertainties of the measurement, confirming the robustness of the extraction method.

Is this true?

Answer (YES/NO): YES